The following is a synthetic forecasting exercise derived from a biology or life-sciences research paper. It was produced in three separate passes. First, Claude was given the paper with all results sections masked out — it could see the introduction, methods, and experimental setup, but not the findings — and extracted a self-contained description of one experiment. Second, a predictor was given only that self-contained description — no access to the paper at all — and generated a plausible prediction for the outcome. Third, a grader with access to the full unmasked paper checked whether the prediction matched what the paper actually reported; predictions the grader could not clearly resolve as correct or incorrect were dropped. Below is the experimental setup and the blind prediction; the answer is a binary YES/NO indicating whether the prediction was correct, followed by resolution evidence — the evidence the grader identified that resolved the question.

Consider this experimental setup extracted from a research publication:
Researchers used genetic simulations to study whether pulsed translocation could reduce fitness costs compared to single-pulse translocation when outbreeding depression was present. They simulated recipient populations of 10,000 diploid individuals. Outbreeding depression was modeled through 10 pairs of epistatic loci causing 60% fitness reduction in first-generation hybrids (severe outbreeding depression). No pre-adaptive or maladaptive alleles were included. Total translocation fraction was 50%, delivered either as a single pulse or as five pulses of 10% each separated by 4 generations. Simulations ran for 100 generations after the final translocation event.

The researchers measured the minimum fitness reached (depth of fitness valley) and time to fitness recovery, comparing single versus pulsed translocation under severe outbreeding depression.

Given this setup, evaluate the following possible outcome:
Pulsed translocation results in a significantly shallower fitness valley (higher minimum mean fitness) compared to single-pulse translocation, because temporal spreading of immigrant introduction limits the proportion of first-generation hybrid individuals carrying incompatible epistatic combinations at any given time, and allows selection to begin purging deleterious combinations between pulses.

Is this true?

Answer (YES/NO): YES